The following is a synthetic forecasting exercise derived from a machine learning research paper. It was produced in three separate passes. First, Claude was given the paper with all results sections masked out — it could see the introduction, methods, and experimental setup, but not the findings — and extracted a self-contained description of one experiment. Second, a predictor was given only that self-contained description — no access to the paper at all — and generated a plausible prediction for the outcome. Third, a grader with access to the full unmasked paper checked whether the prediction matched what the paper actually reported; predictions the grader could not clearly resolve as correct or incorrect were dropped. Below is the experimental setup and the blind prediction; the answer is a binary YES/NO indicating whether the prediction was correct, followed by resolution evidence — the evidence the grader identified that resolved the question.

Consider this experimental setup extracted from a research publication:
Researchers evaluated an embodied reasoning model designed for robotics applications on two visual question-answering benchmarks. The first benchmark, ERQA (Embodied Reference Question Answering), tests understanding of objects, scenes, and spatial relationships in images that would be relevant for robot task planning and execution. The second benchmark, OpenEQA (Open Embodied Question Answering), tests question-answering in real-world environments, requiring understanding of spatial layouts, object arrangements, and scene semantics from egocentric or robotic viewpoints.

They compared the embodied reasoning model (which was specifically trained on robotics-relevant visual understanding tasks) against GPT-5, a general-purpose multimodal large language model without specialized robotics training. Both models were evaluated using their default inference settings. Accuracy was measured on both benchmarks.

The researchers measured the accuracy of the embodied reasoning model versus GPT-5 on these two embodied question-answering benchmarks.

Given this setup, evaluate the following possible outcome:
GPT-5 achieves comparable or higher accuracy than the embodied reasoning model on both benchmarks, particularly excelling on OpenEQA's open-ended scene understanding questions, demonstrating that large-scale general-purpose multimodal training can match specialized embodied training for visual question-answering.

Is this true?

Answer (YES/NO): YES